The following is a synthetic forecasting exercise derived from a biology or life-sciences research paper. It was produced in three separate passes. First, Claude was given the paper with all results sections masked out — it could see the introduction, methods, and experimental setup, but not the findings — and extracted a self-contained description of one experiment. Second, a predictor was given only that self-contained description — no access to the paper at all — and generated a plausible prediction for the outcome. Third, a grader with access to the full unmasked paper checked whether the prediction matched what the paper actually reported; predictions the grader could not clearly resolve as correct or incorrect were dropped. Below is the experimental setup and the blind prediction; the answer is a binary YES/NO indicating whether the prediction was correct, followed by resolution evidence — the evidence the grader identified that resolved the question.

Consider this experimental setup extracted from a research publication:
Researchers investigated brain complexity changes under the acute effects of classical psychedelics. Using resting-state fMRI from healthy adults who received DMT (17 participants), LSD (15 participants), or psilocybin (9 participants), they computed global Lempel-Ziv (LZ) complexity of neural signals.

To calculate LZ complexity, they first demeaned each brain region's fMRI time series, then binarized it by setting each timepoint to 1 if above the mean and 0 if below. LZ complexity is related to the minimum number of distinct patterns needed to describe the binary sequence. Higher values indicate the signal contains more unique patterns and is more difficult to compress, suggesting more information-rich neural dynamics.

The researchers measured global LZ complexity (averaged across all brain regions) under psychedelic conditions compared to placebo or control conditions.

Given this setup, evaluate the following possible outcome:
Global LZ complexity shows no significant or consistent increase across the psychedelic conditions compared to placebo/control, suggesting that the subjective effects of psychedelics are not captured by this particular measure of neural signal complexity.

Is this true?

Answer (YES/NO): NO